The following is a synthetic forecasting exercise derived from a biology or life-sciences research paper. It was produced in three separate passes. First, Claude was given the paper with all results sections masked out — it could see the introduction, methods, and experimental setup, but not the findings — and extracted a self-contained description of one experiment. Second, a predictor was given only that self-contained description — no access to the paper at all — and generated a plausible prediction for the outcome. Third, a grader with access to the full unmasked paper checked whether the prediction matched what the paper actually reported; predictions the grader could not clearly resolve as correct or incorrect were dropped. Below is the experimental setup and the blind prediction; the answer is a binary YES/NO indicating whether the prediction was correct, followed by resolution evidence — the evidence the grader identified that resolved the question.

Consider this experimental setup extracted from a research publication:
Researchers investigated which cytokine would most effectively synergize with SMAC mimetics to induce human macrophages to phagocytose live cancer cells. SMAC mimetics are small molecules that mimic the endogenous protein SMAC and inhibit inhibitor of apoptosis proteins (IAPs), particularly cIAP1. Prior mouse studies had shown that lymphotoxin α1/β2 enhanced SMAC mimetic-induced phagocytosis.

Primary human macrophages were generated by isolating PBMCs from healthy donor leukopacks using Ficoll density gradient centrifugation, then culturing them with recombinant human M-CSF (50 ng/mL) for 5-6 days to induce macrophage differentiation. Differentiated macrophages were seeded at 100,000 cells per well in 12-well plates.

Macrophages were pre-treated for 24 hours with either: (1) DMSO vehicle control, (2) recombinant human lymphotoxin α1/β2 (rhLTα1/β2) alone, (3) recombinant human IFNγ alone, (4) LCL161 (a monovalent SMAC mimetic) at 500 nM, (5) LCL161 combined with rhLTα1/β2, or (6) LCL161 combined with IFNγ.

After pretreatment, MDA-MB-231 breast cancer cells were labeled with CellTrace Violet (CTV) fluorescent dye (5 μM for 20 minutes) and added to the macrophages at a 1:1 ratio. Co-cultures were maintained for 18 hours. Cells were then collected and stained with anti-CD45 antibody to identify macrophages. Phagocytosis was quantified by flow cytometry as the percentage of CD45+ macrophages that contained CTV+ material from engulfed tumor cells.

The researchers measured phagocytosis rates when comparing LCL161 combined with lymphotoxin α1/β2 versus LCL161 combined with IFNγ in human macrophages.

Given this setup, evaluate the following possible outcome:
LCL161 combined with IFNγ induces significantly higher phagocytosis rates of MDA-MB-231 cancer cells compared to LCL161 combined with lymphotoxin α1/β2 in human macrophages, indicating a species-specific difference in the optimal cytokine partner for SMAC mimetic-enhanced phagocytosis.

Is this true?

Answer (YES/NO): YES